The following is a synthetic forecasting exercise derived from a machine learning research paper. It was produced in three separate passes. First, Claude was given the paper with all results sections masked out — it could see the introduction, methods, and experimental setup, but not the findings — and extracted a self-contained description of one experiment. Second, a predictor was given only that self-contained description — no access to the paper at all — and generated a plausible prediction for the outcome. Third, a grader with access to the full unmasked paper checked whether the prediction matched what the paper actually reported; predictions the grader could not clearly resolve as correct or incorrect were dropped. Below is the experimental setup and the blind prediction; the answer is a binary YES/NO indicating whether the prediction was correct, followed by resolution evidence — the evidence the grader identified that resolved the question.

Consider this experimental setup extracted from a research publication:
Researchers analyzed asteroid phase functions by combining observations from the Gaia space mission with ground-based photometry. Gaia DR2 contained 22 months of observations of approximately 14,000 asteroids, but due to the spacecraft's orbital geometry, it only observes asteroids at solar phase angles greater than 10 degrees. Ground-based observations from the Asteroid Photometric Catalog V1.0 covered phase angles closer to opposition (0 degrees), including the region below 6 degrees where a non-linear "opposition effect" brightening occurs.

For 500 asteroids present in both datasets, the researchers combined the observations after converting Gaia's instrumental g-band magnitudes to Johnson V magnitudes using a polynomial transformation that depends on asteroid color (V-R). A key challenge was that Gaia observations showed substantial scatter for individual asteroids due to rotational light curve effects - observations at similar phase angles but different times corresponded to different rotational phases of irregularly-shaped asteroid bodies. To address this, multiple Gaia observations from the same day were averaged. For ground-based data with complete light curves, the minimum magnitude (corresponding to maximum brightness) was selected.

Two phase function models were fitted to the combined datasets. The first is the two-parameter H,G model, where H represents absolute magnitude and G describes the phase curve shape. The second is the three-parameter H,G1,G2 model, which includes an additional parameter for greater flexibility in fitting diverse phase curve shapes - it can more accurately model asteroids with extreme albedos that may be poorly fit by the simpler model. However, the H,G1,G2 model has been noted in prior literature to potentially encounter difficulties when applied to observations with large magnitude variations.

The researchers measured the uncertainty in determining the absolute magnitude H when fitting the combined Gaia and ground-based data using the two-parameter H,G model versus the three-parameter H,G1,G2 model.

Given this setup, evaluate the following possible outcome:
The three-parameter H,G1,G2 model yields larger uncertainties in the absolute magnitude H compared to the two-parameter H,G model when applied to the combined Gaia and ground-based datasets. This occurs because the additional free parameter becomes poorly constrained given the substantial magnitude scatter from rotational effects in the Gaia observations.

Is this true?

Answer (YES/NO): YES